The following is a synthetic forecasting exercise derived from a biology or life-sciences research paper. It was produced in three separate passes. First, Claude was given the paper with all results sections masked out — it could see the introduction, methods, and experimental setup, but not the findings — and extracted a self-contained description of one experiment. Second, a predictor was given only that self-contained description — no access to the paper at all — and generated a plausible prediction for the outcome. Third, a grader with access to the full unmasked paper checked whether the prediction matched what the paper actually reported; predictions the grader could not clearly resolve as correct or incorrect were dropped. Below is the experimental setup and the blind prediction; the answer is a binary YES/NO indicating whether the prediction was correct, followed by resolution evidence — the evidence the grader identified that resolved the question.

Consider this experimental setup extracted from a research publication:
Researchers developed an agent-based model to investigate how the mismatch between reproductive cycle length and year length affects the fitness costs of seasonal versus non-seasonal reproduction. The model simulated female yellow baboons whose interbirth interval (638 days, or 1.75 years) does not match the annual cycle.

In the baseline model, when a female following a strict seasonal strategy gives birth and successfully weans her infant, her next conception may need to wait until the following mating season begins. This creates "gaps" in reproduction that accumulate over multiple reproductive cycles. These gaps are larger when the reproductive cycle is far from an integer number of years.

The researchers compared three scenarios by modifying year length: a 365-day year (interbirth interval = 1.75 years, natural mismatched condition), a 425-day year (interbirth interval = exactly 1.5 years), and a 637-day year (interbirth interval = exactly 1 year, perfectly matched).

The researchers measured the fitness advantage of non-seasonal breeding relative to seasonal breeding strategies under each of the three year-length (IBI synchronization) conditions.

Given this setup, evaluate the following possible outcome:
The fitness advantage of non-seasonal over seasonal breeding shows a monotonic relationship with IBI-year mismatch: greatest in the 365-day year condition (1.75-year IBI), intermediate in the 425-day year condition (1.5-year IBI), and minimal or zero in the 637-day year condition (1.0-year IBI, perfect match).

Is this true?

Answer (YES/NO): NO